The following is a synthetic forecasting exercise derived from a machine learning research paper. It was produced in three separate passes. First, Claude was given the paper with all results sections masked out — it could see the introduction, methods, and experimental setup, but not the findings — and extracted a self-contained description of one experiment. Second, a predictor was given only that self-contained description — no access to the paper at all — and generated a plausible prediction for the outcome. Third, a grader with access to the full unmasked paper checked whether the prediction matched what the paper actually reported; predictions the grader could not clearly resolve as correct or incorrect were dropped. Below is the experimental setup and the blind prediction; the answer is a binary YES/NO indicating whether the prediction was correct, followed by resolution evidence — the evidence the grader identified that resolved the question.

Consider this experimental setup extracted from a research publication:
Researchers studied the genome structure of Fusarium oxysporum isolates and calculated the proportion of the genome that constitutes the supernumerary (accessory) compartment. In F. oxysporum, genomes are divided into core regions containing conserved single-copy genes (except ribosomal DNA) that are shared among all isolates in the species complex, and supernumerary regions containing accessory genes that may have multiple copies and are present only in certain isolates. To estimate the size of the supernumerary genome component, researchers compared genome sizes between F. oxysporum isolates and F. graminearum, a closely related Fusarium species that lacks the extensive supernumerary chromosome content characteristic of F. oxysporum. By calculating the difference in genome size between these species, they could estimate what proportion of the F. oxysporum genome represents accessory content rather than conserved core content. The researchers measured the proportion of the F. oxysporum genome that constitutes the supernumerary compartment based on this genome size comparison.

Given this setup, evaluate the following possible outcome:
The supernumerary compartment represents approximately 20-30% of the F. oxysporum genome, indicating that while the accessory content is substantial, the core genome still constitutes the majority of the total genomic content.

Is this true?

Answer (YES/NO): NO